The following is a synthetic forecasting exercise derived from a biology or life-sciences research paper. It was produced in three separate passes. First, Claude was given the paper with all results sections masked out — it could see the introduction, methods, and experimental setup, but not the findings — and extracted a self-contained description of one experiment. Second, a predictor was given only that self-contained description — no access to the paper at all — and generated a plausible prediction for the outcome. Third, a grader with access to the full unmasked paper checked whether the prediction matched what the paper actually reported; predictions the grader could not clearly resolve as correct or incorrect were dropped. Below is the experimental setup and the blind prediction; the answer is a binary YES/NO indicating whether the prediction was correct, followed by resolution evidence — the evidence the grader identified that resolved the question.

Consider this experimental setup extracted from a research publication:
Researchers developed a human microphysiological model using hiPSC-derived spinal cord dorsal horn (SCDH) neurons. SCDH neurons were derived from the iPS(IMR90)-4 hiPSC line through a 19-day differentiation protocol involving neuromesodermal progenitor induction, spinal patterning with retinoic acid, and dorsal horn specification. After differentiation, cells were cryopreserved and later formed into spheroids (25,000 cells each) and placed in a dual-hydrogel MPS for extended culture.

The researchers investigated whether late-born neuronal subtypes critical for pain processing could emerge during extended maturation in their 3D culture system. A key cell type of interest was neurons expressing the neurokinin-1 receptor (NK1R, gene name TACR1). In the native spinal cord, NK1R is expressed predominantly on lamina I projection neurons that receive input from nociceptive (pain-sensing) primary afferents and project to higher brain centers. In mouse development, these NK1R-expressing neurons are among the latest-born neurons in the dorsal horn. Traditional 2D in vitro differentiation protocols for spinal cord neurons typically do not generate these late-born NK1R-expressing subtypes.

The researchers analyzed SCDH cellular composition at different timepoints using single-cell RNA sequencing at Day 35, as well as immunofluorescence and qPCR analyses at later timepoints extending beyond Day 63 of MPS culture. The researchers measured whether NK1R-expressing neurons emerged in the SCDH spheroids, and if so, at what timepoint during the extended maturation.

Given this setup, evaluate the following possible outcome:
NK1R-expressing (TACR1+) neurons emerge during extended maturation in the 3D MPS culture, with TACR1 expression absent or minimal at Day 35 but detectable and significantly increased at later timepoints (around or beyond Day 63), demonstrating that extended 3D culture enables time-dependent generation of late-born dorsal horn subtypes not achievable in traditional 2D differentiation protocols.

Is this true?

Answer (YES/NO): YES